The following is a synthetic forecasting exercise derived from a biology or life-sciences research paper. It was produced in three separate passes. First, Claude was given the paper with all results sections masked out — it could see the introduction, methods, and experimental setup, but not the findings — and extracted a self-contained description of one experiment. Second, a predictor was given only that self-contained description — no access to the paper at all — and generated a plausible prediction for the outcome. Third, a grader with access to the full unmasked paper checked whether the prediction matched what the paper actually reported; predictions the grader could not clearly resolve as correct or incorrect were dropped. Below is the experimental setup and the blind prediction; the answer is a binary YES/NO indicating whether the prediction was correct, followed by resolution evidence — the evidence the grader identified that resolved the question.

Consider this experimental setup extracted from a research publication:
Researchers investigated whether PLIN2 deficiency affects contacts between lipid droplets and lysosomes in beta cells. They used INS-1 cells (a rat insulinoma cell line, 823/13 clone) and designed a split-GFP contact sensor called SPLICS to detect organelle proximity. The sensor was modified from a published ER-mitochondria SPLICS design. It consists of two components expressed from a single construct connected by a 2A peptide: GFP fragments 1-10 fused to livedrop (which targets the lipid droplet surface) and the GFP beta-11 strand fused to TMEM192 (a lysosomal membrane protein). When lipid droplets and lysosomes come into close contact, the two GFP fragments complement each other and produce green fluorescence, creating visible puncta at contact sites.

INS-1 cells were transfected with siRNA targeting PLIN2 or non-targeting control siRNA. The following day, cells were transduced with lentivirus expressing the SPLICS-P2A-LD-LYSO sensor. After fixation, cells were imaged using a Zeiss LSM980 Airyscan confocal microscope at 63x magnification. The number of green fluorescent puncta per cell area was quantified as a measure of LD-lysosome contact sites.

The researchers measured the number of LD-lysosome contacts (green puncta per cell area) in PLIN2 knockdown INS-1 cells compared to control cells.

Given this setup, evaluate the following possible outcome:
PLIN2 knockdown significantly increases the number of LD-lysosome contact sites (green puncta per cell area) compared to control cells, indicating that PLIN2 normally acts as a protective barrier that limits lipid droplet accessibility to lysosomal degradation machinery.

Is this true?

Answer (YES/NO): YES